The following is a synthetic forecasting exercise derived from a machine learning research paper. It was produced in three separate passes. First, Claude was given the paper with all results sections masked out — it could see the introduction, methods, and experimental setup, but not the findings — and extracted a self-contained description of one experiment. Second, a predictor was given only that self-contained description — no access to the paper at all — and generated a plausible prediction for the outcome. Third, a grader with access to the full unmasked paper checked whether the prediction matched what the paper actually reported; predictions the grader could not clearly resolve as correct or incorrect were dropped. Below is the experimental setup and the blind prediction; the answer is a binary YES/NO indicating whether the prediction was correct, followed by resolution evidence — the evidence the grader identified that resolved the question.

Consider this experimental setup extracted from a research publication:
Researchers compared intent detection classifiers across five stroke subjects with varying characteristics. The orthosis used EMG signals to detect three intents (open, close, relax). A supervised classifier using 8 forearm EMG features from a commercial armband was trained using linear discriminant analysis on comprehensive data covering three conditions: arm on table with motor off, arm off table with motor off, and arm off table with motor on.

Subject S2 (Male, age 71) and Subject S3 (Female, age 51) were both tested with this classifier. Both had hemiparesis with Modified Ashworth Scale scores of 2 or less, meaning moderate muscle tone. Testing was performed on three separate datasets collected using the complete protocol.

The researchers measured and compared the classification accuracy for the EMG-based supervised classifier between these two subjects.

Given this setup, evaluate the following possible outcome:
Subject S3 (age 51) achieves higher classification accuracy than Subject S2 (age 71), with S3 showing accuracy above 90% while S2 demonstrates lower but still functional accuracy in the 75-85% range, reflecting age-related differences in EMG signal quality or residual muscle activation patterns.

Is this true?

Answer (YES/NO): NO